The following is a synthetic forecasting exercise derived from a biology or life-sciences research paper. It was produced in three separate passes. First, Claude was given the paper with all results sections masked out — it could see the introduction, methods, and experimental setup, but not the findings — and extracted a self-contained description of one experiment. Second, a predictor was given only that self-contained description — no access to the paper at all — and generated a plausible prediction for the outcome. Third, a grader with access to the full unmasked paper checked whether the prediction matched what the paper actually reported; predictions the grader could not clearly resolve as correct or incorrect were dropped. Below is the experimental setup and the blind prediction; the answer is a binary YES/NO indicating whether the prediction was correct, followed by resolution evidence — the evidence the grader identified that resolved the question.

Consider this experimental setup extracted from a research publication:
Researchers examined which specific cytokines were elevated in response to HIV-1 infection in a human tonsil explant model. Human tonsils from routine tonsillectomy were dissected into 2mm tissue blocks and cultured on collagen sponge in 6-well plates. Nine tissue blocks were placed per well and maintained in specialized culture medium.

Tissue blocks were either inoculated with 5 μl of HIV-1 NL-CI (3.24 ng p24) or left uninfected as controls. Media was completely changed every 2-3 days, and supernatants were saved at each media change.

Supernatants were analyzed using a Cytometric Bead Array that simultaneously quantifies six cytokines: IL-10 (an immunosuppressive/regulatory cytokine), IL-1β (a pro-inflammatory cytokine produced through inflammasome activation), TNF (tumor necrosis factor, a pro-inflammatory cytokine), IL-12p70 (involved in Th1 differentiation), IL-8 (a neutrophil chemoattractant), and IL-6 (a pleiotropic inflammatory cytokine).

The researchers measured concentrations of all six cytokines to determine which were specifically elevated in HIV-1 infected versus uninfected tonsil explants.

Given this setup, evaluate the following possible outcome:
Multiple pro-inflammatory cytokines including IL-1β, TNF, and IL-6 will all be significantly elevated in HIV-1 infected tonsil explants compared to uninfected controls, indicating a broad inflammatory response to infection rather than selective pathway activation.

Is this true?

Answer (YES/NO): NO